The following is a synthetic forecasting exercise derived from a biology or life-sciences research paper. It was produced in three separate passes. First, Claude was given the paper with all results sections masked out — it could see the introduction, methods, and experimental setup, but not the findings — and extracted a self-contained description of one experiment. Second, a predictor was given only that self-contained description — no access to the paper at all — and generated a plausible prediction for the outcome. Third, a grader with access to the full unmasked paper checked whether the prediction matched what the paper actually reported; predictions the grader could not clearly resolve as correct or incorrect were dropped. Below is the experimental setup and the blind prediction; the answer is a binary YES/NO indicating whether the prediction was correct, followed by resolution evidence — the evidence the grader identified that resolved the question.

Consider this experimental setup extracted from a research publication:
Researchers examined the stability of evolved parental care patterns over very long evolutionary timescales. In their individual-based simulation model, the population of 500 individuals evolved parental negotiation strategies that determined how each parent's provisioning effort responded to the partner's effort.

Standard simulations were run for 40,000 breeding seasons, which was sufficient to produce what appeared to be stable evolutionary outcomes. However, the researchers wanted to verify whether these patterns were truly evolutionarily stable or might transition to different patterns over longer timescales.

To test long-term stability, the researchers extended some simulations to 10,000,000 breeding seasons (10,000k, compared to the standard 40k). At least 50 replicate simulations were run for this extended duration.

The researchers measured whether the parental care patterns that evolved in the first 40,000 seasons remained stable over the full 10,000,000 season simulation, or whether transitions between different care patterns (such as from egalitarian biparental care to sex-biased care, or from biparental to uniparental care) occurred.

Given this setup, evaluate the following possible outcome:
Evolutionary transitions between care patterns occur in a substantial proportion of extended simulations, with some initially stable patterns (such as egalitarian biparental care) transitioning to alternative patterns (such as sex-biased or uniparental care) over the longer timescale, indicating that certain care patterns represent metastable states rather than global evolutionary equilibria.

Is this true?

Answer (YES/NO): YES